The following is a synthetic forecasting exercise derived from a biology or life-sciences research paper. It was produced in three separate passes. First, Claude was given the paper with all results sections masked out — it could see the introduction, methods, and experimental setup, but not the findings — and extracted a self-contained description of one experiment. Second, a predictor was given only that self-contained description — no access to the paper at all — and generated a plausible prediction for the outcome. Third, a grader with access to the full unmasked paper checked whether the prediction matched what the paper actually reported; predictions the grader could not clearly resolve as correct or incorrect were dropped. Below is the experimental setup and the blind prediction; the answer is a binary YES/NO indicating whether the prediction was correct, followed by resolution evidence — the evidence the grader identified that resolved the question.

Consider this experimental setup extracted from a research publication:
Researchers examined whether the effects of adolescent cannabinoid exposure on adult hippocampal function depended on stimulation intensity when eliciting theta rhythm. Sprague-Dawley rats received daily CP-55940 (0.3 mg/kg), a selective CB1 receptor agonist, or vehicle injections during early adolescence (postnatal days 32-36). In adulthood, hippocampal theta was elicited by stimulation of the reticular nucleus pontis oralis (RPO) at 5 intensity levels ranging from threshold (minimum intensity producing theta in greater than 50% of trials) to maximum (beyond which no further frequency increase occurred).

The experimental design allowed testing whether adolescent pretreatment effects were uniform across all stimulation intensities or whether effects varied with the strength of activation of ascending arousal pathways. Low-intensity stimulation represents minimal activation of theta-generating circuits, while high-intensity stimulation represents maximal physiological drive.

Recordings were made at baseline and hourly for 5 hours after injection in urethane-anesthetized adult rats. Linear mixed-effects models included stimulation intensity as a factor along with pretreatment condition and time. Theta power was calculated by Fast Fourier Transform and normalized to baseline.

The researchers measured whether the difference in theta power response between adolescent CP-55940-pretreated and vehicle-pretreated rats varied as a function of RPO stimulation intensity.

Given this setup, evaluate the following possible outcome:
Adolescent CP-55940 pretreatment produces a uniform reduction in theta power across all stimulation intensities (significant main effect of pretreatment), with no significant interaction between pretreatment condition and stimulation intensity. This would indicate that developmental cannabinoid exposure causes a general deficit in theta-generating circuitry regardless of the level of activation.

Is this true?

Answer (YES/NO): NO